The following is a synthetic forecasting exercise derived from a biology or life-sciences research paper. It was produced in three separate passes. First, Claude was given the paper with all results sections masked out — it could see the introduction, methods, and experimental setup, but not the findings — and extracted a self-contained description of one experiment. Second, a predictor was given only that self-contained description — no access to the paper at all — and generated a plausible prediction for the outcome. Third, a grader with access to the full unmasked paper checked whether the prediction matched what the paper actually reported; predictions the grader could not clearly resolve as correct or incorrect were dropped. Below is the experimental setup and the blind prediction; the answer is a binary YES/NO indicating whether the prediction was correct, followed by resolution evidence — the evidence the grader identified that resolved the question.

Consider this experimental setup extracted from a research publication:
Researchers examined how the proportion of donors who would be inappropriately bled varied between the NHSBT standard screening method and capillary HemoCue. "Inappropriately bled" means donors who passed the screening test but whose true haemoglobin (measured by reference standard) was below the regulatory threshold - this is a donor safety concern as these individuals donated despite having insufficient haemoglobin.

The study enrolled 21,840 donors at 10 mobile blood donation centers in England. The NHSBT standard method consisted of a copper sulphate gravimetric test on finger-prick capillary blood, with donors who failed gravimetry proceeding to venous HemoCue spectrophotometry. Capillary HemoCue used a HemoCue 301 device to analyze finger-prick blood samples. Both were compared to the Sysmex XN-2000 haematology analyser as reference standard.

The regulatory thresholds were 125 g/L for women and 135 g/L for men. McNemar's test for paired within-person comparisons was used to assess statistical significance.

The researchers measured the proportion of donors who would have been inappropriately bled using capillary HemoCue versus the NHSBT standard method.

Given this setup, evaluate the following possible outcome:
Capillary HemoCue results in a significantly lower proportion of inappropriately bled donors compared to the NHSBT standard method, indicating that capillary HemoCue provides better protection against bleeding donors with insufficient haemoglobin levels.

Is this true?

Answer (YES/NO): YES